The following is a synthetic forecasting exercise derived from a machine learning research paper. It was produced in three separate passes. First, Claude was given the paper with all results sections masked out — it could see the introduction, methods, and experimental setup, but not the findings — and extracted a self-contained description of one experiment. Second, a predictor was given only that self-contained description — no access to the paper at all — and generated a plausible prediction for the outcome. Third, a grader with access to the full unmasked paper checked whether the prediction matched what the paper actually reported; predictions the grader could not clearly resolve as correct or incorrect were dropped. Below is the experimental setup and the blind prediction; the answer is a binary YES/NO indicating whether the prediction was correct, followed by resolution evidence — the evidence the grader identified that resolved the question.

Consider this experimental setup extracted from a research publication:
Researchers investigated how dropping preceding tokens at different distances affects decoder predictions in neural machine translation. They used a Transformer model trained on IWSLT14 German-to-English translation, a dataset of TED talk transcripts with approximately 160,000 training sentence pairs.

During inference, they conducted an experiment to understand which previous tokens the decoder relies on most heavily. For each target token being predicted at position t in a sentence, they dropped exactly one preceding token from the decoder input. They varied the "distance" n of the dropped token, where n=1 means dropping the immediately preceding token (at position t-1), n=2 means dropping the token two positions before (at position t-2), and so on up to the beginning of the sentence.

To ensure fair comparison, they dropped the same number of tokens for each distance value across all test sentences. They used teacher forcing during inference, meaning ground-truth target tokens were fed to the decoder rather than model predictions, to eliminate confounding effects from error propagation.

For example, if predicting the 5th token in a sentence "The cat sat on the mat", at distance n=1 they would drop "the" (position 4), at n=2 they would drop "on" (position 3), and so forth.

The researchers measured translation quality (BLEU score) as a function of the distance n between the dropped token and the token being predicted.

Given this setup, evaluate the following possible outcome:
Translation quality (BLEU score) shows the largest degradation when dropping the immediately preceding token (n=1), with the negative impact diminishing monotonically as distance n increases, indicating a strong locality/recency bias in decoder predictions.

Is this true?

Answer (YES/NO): YES